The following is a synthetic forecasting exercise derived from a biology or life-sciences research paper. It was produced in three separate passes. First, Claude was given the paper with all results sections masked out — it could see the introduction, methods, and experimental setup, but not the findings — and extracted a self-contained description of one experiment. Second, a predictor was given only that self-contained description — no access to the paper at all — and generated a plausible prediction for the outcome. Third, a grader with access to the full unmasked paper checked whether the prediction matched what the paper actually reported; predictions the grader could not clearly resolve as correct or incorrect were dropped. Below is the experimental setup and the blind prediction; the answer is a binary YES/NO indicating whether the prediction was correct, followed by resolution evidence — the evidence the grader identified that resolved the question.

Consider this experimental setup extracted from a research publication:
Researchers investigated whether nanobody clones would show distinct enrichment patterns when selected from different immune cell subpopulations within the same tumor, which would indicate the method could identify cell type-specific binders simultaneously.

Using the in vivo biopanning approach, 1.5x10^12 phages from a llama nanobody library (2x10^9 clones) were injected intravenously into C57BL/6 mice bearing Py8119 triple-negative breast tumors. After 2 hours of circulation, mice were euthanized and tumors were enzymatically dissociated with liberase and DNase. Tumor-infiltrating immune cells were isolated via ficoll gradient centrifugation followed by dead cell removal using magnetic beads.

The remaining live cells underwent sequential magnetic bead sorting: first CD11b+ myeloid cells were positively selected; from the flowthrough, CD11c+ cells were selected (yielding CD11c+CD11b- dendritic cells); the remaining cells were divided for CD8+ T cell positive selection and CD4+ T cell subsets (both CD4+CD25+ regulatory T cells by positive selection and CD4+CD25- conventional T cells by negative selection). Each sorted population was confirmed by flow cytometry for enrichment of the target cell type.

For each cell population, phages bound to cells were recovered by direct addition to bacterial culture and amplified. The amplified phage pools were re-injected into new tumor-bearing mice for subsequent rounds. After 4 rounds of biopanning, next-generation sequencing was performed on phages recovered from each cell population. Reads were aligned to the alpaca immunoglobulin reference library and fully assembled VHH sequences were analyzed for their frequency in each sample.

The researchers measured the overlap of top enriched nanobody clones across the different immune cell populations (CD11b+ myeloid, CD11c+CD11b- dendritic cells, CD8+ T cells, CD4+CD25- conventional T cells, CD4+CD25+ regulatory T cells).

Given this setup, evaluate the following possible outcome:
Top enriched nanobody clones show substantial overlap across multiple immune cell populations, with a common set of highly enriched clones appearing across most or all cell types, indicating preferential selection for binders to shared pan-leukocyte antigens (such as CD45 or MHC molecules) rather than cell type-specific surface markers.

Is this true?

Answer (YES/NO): NO